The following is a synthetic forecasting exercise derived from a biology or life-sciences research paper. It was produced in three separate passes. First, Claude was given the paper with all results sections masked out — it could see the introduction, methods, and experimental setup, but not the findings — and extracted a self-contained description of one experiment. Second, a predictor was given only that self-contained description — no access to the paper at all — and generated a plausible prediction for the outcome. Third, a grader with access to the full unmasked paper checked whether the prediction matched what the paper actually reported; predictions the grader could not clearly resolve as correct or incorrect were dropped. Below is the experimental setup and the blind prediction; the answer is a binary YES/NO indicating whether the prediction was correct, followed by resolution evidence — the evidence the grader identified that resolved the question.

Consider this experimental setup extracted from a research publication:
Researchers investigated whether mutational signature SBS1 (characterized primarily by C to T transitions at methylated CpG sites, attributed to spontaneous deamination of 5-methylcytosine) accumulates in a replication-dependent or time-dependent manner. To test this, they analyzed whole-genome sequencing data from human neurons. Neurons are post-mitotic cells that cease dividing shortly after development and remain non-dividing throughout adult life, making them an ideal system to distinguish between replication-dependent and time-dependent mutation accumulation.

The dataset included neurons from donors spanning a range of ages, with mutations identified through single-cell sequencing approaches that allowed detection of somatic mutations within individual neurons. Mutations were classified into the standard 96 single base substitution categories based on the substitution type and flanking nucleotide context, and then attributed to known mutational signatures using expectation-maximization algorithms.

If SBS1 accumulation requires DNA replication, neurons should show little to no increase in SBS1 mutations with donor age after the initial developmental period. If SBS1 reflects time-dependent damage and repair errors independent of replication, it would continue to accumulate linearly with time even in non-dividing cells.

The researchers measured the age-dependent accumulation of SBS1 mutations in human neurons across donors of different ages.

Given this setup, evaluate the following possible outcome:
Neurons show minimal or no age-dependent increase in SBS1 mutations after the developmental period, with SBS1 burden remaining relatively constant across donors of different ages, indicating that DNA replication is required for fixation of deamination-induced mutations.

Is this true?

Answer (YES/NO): YES